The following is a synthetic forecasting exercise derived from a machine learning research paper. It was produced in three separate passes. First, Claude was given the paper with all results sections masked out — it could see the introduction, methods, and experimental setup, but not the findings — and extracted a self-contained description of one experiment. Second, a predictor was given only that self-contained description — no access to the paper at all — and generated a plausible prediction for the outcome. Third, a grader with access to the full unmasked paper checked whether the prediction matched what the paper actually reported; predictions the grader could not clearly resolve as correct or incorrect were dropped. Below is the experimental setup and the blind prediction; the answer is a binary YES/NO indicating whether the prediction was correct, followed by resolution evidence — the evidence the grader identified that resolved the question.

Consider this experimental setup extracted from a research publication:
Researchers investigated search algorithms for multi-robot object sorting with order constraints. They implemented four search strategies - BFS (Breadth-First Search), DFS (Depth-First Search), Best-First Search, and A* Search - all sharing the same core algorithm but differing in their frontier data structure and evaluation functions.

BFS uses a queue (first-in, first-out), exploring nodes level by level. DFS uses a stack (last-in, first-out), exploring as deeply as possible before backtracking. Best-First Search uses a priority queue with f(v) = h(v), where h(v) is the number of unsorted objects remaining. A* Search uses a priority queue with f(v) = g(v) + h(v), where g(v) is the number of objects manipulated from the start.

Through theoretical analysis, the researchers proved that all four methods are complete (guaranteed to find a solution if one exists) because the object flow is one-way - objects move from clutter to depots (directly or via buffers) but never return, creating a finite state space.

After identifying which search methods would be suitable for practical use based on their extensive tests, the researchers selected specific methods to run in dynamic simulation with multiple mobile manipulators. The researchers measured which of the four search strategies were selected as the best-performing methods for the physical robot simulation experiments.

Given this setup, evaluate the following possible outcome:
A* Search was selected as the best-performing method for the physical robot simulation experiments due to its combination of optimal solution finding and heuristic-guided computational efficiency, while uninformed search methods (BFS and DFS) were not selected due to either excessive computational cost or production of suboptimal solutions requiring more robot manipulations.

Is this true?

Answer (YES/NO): NO